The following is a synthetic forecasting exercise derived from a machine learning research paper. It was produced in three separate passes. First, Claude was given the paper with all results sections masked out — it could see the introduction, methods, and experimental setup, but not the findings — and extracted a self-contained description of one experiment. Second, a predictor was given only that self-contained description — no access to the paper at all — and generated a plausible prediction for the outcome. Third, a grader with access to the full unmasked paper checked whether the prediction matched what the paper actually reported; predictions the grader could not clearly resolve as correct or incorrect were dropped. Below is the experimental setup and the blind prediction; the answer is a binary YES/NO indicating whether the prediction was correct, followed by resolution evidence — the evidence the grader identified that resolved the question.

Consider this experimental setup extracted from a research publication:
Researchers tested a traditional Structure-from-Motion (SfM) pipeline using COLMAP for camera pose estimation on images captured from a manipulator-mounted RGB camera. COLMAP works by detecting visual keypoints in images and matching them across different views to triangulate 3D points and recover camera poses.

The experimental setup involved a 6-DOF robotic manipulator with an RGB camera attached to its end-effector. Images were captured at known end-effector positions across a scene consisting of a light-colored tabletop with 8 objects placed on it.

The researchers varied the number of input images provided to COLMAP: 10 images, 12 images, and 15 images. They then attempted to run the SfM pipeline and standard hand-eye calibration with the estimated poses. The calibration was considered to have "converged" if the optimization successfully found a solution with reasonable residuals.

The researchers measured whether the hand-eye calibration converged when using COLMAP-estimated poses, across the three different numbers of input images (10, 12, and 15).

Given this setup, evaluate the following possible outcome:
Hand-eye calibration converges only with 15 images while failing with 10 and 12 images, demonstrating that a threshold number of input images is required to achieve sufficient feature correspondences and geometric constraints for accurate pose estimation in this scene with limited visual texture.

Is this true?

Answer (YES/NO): NO